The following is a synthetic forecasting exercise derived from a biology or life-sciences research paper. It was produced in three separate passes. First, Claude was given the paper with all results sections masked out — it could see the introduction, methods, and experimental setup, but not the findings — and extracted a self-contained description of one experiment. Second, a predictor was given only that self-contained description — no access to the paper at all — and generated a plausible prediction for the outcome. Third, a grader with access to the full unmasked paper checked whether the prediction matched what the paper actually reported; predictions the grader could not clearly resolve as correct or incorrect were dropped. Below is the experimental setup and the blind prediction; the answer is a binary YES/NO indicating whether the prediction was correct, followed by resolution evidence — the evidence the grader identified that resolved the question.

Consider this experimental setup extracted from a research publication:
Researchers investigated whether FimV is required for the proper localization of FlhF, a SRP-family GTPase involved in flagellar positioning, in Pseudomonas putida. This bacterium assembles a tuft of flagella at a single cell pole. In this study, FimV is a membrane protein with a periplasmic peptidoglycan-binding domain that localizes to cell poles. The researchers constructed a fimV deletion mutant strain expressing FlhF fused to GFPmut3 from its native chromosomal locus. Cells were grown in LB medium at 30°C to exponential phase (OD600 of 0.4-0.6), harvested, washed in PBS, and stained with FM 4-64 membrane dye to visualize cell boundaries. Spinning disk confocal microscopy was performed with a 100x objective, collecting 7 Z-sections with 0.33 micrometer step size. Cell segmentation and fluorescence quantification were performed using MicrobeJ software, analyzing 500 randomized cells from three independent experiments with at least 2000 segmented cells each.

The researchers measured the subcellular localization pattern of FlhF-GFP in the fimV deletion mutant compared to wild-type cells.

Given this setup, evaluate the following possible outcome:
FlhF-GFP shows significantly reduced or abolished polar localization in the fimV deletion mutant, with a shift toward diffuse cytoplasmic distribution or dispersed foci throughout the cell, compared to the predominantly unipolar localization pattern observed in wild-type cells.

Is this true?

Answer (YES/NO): NO